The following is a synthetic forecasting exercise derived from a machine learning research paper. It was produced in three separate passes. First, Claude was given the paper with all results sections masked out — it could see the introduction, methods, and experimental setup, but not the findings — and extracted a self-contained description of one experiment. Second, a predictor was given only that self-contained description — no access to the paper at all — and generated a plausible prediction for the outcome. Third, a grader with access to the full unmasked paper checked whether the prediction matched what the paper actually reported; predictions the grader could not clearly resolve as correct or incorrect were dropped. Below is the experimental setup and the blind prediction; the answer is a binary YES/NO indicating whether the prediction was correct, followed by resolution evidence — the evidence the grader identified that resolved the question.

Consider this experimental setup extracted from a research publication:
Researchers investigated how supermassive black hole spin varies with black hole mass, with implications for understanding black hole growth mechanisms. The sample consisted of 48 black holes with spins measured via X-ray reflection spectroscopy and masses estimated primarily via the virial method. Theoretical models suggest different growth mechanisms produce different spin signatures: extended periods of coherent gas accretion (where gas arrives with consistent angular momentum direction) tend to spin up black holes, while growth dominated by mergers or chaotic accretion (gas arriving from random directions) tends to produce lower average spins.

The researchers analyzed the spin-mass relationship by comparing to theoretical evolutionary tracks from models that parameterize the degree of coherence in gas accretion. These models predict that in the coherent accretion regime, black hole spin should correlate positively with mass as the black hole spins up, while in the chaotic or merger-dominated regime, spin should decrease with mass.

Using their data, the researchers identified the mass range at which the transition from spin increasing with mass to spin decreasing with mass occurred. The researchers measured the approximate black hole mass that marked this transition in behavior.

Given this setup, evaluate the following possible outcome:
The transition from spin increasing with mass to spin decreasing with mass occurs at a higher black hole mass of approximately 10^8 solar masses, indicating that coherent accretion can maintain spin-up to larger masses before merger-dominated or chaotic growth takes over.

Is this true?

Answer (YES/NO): NO